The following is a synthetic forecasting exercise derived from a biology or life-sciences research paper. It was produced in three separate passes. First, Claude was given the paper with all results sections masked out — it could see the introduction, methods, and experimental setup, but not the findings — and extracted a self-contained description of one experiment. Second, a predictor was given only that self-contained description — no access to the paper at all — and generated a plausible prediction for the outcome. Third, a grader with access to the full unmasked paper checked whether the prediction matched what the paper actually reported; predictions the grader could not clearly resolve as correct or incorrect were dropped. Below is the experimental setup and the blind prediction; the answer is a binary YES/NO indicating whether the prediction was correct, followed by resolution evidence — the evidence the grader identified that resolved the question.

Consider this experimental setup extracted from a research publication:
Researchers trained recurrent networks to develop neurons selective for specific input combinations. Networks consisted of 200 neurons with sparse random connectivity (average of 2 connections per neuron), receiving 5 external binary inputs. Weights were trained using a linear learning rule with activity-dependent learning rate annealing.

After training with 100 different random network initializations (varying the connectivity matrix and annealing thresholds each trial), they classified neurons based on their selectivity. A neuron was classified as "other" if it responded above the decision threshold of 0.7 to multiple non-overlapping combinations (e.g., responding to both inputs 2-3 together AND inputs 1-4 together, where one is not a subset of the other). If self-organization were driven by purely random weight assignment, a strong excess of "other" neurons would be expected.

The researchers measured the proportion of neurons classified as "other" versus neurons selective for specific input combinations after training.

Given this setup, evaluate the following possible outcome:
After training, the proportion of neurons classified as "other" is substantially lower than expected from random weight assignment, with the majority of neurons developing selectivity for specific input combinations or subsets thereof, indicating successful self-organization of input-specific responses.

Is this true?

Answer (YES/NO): YES